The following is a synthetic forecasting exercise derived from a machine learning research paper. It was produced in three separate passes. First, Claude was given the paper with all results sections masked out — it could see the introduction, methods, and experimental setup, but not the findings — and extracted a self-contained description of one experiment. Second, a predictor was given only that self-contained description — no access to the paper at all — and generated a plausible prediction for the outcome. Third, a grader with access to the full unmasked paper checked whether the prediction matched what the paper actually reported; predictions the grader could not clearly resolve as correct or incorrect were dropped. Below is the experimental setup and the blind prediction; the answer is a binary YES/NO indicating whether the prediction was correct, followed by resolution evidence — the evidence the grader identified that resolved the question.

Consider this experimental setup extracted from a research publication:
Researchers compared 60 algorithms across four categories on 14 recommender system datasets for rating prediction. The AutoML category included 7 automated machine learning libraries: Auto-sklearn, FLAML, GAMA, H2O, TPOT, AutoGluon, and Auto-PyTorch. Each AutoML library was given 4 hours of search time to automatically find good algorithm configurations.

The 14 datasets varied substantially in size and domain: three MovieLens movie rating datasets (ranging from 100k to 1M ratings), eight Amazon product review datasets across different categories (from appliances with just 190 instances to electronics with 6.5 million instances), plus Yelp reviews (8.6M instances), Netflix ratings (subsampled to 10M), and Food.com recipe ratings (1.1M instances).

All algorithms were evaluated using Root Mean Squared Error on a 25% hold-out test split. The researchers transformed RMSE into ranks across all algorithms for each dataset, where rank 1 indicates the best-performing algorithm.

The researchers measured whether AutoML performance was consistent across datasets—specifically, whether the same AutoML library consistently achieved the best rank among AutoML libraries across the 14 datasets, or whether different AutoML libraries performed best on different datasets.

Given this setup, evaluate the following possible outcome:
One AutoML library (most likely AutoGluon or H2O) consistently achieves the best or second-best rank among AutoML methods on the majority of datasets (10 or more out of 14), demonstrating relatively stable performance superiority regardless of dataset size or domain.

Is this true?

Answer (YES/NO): NO